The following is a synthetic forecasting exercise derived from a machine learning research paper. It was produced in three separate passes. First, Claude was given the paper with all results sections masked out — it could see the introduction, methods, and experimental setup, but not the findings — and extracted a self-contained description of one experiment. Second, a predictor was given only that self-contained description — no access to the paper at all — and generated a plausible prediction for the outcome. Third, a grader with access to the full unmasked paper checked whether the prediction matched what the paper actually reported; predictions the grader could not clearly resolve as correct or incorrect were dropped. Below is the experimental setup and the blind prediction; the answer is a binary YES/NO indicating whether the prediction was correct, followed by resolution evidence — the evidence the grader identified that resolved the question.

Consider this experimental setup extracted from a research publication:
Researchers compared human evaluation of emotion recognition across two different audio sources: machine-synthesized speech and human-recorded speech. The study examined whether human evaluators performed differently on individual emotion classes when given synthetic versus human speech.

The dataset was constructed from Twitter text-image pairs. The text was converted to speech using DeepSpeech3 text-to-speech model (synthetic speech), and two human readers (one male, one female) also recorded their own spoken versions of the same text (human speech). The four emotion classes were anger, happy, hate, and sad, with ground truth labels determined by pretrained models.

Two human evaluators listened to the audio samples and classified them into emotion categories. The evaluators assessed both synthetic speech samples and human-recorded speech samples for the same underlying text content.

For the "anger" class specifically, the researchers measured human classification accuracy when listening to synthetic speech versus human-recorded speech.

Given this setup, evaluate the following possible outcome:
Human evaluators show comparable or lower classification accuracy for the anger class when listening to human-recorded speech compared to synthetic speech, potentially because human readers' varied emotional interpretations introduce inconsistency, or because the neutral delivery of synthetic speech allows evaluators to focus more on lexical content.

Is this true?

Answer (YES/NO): NO